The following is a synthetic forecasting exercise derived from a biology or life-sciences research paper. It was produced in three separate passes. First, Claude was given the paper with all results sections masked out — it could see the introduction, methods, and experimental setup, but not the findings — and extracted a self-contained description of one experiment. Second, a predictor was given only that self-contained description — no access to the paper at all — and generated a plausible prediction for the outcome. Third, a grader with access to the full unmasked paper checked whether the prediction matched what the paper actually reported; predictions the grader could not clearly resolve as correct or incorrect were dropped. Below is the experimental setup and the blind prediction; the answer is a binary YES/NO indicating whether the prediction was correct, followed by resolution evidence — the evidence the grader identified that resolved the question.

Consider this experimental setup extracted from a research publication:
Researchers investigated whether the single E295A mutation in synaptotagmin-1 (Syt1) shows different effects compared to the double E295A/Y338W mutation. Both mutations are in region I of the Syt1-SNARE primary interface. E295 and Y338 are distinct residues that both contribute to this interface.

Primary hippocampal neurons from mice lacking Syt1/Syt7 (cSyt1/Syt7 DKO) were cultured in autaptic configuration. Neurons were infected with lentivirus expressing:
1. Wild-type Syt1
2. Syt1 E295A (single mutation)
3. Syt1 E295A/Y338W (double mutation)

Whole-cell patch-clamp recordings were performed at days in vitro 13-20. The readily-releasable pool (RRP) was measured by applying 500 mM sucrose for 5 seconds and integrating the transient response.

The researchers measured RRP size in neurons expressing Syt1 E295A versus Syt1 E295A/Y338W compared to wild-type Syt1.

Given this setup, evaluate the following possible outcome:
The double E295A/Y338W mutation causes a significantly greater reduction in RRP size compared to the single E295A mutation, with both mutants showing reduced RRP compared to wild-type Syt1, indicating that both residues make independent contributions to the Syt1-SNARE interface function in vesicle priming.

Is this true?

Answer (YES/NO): NO